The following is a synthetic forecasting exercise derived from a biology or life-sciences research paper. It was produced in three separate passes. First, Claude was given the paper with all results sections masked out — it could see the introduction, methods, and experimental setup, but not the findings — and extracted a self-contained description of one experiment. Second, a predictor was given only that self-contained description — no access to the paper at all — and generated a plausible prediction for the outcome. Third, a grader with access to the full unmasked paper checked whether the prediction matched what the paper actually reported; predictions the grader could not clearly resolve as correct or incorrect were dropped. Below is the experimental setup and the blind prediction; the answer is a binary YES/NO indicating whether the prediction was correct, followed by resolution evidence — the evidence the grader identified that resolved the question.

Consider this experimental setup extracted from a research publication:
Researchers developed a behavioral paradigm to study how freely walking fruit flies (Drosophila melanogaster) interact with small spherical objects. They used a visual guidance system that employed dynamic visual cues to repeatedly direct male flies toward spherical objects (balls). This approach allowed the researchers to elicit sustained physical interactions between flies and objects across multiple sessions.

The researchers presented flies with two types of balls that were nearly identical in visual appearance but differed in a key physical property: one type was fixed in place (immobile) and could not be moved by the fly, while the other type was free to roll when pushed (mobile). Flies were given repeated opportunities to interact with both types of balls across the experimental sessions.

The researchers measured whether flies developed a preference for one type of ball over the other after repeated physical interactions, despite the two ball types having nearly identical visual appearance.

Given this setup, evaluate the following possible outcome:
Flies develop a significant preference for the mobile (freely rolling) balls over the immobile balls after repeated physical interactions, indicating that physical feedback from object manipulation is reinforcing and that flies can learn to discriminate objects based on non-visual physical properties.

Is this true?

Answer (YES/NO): NO